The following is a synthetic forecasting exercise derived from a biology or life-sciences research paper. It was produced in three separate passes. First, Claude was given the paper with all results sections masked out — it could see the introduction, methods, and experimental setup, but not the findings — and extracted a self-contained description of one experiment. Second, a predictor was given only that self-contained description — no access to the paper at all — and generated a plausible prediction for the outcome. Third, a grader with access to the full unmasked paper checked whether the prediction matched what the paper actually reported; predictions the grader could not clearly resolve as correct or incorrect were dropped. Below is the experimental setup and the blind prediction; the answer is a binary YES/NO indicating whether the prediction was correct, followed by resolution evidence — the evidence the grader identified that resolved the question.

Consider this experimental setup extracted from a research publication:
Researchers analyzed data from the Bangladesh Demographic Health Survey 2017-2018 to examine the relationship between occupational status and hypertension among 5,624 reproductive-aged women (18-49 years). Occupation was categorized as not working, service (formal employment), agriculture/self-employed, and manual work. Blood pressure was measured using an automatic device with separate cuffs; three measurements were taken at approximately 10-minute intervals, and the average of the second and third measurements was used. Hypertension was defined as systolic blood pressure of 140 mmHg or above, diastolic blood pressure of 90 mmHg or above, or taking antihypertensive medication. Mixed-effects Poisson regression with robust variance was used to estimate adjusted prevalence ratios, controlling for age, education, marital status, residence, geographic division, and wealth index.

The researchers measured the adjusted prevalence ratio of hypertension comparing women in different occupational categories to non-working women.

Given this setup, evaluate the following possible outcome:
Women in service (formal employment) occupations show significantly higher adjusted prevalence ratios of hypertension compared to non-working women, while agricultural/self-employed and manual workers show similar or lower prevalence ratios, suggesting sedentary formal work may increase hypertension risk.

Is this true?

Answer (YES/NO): NO